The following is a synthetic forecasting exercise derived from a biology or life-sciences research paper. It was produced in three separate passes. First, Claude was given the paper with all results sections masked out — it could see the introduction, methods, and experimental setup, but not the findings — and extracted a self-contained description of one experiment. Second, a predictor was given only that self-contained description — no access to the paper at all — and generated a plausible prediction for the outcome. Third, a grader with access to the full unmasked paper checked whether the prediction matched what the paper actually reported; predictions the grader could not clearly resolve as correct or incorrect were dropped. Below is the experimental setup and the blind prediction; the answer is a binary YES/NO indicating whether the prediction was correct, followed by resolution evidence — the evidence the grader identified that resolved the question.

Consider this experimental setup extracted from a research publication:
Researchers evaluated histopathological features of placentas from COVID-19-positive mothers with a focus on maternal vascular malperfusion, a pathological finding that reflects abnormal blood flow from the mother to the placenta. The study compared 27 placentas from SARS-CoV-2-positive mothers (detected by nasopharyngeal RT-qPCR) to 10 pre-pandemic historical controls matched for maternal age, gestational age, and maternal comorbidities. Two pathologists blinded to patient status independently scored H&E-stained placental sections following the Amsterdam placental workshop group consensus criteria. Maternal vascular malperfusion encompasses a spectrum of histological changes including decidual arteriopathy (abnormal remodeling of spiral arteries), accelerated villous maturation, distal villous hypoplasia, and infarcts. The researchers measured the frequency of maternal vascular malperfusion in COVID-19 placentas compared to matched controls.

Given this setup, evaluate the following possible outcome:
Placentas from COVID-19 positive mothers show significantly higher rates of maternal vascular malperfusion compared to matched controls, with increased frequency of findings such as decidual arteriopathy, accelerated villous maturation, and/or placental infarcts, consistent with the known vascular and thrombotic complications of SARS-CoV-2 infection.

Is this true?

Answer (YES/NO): NO